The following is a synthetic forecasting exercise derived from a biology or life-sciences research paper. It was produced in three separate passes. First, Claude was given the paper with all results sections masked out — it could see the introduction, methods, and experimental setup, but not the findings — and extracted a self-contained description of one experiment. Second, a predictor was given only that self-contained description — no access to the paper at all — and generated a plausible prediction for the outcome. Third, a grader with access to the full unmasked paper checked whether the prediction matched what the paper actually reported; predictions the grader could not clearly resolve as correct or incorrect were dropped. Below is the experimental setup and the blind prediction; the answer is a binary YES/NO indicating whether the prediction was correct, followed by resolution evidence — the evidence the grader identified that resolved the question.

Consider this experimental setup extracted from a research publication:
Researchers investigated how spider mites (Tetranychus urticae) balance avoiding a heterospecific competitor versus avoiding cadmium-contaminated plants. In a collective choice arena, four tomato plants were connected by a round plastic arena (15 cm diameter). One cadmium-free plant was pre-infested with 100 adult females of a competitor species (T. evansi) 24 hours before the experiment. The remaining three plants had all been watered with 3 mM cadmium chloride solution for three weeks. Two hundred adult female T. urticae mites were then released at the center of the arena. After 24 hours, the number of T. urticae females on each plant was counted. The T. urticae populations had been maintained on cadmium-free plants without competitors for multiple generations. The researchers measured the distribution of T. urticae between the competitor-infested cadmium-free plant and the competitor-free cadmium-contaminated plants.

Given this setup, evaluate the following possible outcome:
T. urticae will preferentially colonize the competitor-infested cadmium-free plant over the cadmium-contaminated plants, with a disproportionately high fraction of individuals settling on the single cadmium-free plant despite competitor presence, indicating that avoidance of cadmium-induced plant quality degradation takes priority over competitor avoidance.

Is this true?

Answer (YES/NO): YES